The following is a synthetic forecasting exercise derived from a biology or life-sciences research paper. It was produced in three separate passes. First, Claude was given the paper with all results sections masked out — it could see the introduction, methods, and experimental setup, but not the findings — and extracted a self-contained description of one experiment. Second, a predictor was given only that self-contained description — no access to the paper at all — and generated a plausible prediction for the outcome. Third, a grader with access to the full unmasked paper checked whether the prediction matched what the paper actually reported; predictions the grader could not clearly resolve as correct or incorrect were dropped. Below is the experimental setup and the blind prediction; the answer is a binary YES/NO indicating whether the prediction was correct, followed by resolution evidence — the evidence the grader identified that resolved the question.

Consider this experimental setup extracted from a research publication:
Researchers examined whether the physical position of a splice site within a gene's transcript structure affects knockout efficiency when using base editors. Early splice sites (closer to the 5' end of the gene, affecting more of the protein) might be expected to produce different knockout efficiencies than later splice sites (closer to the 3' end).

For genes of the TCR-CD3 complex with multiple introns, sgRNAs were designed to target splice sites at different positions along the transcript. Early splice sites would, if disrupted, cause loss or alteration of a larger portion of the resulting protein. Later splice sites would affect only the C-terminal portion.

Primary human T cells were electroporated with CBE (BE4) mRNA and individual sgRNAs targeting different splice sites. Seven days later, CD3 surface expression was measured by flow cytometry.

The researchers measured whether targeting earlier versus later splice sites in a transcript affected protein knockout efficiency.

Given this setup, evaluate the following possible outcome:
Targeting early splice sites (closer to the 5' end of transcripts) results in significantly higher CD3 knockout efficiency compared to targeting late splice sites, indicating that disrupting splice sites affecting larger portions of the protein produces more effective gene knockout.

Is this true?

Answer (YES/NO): NO